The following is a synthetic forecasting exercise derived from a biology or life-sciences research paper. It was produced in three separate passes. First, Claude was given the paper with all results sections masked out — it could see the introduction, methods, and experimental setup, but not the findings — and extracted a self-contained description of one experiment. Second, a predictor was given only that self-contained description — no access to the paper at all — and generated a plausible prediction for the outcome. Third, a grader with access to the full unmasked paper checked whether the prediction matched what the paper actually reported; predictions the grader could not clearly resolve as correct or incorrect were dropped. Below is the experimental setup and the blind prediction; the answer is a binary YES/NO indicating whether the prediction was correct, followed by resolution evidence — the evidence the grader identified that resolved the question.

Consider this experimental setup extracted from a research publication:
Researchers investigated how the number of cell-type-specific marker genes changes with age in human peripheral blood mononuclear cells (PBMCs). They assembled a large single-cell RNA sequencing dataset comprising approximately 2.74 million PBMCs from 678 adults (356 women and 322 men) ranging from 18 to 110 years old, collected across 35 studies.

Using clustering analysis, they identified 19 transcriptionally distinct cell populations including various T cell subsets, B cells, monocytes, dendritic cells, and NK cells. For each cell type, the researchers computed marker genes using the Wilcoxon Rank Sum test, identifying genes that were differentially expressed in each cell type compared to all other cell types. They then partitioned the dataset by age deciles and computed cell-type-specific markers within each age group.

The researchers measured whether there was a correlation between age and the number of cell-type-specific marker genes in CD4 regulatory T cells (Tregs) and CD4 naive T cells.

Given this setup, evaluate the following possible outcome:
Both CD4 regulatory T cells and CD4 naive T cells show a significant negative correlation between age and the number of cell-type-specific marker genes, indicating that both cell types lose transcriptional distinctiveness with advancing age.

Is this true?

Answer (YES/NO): NO